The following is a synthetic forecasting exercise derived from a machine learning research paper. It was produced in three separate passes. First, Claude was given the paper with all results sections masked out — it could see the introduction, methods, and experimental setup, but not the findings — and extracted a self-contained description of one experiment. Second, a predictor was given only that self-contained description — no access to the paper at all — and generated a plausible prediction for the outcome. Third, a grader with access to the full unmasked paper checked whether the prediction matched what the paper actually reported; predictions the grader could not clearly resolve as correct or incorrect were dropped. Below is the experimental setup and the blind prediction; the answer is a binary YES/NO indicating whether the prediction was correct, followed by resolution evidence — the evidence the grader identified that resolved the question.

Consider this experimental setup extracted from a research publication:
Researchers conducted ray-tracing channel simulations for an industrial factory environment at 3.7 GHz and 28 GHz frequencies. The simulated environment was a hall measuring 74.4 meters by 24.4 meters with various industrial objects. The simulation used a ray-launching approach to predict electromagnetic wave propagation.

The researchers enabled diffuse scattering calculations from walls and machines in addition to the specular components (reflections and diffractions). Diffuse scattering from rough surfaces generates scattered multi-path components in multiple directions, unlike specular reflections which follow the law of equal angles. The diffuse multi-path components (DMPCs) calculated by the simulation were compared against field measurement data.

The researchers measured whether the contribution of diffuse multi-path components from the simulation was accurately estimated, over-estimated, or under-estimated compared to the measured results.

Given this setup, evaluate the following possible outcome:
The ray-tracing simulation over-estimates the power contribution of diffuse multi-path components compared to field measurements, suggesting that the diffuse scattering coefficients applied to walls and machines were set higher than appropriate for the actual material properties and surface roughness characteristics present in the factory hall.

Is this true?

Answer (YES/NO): NO